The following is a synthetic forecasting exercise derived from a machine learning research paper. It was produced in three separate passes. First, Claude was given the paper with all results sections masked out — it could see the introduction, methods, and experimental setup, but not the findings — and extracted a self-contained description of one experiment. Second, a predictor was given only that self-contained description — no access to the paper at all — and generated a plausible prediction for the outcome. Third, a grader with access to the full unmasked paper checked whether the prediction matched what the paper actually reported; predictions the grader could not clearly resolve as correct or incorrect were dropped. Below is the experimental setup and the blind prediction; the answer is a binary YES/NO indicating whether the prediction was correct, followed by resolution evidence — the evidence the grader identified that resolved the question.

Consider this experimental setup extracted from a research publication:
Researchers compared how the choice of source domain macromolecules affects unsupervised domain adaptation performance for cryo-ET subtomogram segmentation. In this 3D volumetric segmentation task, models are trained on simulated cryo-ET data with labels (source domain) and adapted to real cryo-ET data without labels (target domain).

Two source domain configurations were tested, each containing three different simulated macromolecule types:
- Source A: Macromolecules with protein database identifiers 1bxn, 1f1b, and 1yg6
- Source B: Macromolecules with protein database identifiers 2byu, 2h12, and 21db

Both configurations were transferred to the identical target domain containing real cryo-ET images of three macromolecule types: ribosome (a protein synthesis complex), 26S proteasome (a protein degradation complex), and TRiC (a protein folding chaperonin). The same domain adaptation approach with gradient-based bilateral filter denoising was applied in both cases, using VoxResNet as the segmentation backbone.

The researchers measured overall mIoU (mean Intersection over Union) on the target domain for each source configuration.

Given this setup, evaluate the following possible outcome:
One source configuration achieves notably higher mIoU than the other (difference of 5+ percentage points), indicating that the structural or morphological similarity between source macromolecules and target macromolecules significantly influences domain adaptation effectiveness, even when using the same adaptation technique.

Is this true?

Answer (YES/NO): NO